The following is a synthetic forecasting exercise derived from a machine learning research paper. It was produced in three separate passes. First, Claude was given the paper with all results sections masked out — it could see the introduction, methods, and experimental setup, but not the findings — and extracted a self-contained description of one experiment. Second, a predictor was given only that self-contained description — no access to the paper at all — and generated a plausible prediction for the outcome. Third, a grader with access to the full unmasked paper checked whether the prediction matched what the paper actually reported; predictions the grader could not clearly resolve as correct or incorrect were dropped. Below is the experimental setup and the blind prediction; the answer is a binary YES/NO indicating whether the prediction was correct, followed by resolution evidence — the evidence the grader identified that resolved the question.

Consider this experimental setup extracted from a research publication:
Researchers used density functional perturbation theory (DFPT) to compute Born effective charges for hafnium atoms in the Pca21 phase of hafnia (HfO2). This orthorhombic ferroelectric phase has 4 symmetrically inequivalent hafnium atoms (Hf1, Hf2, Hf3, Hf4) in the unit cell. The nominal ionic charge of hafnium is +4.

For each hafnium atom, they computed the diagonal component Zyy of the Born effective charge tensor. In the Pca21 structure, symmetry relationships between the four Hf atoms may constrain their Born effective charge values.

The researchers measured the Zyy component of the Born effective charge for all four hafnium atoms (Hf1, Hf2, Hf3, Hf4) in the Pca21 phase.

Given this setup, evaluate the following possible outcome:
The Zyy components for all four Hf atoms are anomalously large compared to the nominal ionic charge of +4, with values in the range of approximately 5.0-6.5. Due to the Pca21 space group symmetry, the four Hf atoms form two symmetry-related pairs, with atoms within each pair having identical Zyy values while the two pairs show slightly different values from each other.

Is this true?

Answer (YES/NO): NO